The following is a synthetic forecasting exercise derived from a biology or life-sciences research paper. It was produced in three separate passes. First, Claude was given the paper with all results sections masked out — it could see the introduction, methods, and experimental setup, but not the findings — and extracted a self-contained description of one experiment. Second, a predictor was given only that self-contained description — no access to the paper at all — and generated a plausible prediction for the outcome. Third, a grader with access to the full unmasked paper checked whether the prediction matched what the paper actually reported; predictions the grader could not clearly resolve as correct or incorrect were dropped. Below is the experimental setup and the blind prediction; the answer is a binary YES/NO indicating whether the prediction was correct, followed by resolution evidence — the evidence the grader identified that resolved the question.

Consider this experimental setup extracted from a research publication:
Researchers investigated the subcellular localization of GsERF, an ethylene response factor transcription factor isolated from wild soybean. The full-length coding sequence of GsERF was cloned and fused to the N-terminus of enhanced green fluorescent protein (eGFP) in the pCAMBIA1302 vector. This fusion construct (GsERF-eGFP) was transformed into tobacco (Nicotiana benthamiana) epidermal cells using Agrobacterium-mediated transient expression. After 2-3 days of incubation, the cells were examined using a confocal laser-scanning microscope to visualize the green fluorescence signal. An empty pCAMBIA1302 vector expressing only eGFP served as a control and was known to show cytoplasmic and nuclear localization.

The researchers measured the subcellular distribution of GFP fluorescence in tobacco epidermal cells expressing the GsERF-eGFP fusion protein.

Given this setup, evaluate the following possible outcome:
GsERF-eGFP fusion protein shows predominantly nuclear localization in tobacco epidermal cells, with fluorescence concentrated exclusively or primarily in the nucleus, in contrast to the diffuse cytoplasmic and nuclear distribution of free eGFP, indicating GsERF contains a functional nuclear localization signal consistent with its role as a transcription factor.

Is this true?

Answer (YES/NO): YES